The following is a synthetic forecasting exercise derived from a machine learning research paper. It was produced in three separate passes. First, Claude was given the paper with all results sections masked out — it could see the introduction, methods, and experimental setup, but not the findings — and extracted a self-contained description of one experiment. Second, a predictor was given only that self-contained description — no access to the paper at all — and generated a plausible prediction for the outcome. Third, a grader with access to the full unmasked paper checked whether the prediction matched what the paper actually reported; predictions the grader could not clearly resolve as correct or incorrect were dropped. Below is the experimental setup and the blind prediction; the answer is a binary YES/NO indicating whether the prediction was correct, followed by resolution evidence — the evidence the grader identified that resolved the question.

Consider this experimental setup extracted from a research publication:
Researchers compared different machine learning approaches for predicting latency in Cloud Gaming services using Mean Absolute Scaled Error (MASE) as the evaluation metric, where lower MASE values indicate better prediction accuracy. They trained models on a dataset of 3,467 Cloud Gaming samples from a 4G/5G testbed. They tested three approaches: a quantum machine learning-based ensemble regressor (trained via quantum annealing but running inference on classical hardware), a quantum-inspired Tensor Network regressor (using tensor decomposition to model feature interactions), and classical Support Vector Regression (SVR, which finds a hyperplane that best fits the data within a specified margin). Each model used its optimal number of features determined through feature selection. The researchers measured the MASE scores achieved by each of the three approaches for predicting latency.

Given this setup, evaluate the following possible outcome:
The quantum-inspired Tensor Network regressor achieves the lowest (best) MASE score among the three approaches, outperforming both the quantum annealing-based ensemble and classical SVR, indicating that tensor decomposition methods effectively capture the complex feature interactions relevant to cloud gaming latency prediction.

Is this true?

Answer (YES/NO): YES